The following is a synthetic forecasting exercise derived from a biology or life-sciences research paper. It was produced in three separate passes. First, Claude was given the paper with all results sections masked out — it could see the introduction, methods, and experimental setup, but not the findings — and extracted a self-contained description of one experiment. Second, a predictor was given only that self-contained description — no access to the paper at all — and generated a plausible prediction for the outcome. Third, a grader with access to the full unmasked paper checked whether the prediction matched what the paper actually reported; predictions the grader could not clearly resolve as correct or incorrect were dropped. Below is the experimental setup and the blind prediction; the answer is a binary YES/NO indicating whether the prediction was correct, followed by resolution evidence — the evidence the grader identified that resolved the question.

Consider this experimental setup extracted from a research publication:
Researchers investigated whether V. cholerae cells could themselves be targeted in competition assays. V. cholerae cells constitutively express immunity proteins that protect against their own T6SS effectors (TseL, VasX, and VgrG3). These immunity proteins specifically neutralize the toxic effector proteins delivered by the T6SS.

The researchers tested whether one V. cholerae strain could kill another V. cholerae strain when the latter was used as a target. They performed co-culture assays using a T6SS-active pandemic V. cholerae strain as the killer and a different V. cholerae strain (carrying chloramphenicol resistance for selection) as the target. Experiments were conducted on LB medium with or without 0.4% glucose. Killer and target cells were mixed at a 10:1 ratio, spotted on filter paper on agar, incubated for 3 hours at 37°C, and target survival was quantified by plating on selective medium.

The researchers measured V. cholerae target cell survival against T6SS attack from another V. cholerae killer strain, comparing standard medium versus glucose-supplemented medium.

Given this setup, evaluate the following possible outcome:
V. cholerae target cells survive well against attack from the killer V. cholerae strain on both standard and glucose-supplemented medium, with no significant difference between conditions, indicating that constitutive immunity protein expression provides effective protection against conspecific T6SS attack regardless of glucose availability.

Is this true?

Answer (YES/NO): NO